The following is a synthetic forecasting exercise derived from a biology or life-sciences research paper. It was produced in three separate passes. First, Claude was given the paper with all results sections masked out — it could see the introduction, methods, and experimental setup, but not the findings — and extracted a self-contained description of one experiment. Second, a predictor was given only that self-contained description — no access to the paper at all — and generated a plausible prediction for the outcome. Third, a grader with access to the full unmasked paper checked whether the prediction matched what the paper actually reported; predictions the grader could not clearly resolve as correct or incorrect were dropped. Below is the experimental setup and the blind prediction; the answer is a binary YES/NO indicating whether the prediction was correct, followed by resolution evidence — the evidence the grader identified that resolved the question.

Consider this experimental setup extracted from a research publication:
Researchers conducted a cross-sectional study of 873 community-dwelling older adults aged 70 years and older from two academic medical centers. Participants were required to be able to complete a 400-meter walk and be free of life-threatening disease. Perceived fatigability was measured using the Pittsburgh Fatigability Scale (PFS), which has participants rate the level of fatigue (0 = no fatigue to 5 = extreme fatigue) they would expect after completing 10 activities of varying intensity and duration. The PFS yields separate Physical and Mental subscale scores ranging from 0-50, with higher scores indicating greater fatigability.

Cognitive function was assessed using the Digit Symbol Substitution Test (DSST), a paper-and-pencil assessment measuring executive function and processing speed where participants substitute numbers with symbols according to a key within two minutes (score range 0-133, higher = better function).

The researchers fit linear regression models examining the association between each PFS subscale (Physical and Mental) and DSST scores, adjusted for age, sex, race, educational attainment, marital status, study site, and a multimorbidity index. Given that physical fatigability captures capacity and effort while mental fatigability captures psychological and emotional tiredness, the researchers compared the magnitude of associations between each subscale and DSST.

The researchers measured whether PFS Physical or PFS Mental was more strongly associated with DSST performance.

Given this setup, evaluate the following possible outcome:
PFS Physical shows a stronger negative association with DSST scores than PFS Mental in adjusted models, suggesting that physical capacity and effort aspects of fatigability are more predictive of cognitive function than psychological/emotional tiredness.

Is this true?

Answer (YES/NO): NO